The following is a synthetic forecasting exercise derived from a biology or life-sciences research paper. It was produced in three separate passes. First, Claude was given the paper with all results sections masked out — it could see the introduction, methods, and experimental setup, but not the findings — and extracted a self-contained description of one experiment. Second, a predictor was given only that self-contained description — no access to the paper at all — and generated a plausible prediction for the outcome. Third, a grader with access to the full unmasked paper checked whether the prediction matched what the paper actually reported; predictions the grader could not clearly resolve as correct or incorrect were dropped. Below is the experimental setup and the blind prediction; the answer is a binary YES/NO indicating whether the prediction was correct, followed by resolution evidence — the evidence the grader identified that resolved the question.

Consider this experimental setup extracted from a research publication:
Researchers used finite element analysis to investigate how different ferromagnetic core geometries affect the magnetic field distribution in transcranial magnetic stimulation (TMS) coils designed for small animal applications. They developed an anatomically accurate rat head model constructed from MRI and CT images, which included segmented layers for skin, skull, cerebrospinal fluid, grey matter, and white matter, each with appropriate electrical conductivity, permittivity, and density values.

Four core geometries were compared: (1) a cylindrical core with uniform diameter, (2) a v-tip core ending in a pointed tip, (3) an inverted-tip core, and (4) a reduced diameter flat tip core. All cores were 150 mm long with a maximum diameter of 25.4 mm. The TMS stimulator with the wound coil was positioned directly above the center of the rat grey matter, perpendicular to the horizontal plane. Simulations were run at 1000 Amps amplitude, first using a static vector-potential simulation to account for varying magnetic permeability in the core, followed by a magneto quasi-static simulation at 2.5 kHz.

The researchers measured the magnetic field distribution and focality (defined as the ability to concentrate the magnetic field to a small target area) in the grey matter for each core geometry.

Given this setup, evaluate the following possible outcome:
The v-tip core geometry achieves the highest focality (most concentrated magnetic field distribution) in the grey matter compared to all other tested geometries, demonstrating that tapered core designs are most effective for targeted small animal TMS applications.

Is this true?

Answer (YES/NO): YES